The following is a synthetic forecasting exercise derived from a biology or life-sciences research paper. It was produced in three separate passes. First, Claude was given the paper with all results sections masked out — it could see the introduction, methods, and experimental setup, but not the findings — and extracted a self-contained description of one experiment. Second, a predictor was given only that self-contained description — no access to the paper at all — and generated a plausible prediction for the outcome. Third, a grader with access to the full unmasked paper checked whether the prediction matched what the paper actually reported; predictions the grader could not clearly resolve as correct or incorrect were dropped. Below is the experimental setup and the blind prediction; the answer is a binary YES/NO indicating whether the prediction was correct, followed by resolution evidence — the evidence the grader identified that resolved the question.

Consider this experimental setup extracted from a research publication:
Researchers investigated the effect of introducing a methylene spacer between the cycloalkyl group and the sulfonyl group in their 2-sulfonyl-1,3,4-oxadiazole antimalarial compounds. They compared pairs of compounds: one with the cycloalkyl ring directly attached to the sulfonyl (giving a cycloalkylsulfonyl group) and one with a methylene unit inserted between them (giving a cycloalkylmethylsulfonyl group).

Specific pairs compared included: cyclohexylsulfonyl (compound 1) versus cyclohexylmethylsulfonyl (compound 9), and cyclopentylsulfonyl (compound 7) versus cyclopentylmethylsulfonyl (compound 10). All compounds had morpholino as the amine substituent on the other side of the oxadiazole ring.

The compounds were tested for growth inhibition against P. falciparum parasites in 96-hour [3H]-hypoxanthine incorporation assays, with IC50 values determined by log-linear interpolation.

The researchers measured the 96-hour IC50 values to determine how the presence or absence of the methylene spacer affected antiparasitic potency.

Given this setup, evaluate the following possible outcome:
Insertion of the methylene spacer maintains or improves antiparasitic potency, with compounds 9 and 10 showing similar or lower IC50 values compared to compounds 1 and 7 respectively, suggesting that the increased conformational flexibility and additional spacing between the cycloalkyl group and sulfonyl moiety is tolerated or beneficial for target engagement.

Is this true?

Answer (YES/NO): YES